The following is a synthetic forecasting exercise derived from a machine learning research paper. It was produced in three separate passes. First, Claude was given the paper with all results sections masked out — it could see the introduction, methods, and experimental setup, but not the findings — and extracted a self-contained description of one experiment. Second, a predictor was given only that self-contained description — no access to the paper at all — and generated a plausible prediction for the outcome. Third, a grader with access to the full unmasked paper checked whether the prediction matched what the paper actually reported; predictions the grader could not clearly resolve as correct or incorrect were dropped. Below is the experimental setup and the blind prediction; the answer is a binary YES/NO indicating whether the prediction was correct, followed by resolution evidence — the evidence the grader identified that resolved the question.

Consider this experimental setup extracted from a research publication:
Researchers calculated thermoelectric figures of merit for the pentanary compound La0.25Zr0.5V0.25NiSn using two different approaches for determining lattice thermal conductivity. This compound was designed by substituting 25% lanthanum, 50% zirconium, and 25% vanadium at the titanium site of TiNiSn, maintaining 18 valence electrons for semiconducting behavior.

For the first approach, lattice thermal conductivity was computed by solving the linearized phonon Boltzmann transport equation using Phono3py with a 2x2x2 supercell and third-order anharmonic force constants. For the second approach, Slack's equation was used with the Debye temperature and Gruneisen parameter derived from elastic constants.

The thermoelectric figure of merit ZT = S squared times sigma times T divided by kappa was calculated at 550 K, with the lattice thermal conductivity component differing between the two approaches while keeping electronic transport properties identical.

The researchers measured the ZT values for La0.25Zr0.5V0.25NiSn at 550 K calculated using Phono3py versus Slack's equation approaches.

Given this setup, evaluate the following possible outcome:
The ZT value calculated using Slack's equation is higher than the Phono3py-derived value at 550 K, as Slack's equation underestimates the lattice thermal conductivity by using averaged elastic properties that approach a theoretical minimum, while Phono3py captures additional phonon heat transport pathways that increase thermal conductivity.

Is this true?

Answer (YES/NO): NO